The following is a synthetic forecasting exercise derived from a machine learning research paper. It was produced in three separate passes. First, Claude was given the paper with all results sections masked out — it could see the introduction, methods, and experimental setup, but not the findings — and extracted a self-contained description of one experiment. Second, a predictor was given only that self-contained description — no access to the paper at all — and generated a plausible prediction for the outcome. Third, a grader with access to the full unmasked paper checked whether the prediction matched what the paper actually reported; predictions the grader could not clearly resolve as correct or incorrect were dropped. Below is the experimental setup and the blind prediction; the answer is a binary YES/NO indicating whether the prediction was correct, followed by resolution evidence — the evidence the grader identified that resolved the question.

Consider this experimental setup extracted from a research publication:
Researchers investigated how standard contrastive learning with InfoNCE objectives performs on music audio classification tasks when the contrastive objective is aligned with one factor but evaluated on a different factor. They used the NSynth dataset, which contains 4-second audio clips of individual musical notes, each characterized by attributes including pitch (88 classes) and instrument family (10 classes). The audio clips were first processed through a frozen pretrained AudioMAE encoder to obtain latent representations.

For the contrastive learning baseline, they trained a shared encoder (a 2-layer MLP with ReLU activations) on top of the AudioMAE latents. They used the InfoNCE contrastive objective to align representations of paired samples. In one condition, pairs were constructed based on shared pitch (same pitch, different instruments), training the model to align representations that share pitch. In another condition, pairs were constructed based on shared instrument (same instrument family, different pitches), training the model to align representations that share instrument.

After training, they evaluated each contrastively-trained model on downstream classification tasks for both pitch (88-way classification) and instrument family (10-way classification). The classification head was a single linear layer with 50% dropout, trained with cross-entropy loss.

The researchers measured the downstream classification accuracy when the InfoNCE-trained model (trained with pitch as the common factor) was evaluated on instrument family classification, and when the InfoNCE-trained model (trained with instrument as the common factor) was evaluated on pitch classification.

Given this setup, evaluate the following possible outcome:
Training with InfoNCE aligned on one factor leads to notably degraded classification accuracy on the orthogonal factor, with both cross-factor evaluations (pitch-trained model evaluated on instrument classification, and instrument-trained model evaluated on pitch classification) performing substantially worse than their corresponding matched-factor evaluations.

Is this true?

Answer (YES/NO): YES